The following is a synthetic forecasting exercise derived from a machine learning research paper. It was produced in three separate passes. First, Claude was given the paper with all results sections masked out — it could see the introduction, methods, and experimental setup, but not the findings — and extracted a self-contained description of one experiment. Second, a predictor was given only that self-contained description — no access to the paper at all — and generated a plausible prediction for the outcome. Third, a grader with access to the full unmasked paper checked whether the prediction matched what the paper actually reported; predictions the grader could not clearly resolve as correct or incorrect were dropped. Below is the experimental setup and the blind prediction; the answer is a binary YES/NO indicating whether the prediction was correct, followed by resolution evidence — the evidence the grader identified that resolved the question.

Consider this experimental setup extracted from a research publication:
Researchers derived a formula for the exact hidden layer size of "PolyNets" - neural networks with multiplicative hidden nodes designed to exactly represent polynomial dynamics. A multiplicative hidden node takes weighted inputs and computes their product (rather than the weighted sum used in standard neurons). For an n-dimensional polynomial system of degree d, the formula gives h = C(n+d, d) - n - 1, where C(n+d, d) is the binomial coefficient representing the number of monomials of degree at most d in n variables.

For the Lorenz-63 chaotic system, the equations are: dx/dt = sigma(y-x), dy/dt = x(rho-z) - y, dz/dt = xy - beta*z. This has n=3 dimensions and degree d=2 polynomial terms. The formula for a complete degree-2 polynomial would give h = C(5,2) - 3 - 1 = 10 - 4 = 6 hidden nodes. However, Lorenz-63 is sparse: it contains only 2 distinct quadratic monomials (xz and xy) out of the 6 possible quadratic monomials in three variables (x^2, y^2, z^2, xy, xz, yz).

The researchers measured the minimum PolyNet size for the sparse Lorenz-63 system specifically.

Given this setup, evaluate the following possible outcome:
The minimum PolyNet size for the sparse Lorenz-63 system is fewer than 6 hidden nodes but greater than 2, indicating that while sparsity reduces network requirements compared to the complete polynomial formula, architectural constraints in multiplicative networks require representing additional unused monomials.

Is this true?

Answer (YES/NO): NO